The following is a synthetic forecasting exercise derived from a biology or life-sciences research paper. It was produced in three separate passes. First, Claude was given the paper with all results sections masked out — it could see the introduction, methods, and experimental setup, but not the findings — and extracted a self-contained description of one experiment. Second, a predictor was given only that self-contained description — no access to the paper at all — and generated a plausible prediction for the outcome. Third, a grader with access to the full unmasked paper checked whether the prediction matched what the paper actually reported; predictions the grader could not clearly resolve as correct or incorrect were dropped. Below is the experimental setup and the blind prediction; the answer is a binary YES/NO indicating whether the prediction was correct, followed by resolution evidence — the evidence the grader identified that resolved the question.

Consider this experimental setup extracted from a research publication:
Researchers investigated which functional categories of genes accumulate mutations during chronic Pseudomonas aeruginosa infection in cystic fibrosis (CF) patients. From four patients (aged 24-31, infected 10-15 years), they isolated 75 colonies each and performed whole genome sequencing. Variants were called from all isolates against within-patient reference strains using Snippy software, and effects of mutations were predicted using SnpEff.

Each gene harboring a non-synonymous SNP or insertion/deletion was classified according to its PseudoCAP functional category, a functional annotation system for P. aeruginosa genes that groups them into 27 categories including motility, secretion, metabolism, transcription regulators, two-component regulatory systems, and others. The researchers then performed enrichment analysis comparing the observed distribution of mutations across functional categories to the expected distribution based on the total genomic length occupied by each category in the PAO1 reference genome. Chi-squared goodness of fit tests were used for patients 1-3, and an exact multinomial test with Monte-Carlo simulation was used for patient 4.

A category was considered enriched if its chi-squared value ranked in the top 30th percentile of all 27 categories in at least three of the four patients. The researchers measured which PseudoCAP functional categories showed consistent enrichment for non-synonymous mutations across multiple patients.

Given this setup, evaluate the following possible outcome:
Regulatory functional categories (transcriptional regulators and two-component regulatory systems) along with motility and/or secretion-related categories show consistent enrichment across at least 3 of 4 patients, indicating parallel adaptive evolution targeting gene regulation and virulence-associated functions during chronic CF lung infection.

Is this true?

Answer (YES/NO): NO